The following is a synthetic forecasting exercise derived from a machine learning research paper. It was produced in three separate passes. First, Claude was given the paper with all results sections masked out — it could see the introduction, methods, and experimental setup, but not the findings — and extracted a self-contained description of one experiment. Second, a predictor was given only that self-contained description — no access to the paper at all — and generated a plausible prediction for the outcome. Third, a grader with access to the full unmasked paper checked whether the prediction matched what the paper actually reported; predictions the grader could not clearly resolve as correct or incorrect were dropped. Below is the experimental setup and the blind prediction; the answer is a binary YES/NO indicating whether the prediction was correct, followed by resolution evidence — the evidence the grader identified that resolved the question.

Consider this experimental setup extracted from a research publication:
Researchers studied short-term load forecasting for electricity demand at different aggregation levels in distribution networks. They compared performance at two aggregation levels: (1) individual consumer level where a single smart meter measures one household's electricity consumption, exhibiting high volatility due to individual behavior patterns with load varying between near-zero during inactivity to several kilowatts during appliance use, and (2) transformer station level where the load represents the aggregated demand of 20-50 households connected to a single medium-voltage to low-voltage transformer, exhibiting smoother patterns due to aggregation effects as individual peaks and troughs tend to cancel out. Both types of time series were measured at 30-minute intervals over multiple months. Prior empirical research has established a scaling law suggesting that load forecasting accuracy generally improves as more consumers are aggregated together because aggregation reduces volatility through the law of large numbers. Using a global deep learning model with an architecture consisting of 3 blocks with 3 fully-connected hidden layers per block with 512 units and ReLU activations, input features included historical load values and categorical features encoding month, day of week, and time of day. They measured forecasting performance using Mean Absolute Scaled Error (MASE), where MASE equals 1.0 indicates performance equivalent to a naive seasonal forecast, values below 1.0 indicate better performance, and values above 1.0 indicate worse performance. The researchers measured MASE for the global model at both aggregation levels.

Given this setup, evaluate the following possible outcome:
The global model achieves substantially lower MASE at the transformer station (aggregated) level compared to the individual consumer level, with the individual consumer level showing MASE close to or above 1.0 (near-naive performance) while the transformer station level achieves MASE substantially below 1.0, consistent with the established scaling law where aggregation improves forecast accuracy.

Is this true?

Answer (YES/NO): NO